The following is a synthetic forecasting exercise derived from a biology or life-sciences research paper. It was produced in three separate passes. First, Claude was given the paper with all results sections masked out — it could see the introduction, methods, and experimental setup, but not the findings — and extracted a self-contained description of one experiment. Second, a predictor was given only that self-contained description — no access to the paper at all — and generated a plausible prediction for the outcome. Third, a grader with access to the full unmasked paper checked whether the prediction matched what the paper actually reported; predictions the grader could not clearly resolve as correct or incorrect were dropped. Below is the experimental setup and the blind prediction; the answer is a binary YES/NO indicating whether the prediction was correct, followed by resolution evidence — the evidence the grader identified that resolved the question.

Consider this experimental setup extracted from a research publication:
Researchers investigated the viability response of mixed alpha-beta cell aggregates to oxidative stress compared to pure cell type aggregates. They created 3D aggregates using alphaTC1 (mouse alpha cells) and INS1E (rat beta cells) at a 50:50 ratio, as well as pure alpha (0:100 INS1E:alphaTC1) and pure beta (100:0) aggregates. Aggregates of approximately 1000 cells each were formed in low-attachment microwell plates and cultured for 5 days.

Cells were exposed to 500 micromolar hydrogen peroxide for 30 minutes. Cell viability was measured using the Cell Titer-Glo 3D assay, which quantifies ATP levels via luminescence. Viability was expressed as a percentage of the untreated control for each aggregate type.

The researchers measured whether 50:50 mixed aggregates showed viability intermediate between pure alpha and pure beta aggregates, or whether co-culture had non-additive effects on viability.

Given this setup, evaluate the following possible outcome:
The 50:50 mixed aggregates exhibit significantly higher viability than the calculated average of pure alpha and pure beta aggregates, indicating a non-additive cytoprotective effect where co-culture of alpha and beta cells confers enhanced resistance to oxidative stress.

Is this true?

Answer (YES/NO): YES